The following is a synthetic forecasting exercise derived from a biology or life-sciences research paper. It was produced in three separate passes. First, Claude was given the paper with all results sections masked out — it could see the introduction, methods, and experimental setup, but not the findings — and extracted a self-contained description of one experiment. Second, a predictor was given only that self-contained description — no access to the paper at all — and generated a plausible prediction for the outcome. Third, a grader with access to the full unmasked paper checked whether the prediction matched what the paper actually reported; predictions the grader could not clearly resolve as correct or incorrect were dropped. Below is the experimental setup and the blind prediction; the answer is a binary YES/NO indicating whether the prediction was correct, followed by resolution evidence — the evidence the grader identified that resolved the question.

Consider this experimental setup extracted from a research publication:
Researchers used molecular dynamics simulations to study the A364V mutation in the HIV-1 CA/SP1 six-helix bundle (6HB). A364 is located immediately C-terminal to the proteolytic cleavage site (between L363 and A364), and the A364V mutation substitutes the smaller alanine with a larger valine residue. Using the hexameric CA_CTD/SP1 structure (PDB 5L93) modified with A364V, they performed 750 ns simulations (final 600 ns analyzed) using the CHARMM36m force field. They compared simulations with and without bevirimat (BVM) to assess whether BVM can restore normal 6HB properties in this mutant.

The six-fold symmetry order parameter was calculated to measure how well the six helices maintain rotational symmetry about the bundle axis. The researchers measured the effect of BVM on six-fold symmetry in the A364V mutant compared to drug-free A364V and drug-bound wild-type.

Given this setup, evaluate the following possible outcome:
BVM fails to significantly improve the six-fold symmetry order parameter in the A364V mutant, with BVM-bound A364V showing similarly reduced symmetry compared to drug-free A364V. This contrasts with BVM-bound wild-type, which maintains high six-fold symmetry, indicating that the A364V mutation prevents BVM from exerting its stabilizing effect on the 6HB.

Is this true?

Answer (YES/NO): YES